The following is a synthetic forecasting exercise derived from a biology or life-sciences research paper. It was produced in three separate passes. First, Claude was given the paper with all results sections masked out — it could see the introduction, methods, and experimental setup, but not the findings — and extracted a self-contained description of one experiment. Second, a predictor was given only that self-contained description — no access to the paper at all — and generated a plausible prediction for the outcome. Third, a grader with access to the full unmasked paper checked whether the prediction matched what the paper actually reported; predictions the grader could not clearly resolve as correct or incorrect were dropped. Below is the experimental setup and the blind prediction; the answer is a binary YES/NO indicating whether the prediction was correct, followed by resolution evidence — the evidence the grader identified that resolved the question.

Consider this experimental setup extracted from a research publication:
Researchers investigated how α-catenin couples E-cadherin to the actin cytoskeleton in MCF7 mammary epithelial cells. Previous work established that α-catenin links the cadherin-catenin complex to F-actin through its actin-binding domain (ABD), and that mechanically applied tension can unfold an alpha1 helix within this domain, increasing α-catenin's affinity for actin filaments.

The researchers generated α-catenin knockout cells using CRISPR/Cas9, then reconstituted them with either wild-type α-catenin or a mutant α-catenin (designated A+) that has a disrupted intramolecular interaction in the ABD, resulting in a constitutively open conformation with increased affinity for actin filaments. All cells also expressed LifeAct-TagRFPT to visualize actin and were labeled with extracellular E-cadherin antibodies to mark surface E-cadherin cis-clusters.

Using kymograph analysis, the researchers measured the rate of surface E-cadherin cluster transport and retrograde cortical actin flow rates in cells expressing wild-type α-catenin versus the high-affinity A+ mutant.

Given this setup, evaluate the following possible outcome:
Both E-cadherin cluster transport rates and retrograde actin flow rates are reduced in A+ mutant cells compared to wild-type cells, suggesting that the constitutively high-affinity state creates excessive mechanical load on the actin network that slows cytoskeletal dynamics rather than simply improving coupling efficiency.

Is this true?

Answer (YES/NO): NO